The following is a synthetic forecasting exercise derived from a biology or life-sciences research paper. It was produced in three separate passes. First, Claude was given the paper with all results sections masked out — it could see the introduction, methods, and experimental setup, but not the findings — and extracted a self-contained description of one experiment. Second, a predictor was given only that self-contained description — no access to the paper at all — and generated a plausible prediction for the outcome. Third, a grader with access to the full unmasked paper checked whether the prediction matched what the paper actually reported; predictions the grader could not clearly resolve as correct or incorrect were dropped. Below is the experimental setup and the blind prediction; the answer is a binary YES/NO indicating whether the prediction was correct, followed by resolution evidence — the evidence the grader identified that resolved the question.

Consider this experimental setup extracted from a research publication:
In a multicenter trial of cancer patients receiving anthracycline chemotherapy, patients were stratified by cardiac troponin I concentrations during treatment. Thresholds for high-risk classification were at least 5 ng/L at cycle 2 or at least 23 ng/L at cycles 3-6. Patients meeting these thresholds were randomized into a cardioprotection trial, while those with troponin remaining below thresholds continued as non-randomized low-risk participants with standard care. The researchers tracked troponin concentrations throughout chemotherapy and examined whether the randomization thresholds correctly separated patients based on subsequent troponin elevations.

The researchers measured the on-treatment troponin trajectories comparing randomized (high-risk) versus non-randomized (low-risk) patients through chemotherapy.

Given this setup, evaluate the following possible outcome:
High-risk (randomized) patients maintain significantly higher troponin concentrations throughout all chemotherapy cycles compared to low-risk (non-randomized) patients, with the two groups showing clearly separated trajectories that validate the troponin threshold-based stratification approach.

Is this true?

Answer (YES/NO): NO